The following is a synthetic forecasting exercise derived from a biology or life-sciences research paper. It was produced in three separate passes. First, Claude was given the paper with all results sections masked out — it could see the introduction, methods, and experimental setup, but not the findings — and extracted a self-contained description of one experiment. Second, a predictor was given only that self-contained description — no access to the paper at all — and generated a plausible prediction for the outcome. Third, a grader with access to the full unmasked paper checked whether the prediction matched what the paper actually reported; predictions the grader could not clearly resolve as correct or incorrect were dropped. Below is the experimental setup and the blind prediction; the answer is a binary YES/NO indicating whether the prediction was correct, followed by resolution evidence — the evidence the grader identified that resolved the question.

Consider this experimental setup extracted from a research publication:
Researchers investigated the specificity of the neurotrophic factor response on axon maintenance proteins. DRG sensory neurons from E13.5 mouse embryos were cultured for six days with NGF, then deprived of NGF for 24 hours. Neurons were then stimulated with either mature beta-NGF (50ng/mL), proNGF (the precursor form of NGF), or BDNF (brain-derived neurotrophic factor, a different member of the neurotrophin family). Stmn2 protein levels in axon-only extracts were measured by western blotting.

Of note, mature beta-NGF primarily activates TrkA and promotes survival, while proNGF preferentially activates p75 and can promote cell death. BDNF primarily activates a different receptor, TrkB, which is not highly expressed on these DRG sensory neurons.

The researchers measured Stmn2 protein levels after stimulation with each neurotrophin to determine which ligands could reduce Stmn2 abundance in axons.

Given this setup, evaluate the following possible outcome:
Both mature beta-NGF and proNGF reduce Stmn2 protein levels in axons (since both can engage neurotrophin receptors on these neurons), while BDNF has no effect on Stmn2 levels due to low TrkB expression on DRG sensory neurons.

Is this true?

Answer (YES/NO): NO